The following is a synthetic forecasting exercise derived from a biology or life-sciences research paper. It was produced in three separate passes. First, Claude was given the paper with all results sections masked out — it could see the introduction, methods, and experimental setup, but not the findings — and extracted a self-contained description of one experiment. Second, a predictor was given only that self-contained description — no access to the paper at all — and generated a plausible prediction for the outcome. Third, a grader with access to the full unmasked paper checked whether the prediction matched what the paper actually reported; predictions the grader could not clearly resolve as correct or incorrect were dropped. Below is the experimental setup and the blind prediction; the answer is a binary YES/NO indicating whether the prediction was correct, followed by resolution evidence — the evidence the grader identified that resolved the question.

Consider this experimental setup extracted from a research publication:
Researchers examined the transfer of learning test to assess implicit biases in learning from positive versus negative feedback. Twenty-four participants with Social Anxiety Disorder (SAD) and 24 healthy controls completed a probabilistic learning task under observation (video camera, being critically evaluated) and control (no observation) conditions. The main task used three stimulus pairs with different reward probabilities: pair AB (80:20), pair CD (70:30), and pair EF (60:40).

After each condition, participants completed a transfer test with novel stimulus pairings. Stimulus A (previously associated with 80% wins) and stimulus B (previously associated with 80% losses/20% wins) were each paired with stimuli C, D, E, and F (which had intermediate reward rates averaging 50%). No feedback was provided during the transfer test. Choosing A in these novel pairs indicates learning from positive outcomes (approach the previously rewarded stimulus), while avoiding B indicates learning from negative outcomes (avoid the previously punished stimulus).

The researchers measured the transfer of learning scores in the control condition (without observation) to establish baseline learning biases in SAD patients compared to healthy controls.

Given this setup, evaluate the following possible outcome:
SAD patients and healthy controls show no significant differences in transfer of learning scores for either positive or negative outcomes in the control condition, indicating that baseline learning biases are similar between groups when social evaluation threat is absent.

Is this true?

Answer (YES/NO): NO